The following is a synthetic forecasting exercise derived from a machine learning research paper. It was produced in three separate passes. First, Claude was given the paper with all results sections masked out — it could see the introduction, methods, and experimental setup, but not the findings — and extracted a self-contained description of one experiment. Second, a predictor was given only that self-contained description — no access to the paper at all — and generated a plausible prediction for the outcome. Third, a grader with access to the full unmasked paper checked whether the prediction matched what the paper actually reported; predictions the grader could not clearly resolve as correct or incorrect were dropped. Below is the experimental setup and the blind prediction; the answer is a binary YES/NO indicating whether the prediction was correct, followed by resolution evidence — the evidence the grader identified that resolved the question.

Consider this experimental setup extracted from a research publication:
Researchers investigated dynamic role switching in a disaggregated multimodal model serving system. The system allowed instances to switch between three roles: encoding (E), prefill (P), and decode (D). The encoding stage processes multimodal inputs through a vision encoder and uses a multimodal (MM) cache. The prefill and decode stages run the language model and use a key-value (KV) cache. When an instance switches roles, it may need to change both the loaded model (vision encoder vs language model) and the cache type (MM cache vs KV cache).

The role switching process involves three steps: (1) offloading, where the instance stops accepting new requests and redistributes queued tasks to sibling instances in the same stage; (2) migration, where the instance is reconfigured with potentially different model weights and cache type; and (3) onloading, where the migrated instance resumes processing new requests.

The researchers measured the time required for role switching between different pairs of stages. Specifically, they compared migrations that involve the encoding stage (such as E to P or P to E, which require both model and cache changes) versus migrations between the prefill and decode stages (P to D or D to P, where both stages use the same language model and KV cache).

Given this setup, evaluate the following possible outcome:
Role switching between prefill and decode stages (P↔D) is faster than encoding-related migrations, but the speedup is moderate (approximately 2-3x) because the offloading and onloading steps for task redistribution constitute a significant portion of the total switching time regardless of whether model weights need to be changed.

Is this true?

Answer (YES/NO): NO